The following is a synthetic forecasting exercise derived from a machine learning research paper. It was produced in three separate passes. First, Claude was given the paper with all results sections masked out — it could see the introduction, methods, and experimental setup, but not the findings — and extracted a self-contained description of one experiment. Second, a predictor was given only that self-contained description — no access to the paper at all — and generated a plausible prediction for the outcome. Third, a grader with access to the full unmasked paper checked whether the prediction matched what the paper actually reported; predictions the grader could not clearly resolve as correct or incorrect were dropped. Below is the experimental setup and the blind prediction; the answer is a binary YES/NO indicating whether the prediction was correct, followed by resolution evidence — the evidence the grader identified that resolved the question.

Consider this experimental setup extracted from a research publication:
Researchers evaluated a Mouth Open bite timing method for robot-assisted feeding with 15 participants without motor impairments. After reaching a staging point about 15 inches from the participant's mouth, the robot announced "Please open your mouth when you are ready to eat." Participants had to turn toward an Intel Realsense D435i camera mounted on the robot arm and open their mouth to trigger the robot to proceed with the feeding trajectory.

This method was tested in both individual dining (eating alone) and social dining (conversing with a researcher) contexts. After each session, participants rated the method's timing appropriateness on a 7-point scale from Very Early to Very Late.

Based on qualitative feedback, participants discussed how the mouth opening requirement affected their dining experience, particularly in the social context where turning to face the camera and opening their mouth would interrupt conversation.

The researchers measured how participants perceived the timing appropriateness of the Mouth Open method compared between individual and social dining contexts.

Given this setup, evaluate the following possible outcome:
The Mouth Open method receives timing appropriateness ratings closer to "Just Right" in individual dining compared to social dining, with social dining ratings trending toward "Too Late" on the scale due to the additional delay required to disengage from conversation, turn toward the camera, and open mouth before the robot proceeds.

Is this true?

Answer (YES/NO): NO